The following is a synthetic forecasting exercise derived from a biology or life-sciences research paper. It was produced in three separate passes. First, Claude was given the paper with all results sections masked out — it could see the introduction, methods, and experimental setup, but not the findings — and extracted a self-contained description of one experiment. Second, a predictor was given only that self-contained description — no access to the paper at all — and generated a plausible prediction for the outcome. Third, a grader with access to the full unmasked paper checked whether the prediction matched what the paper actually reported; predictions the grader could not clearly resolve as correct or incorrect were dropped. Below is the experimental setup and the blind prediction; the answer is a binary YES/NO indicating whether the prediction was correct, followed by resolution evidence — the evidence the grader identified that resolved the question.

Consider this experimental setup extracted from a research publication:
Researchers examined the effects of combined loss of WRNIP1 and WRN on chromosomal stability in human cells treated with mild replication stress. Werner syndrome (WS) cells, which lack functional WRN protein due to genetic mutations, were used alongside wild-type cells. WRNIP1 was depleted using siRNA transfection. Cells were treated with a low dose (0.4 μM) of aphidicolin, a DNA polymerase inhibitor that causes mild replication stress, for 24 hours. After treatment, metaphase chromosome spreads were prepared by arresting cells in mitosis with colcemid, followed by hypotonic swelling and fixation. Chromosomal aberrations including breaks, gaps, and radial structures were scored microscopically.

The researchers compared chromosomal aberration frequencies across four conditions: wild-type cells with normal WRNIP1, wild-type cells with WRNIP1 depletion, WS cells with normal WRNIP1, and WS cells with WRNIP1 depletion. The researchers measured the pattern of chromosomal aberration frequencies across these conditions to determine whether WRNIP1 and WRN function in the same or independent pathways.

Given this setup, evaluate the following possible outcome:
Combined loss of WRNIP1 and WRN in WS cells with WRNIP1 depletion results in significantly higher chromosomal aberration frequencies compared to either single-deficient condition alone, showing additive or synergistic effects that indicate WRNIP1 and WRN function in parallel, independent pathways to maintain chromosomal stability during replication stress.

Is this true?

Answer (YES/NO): YES